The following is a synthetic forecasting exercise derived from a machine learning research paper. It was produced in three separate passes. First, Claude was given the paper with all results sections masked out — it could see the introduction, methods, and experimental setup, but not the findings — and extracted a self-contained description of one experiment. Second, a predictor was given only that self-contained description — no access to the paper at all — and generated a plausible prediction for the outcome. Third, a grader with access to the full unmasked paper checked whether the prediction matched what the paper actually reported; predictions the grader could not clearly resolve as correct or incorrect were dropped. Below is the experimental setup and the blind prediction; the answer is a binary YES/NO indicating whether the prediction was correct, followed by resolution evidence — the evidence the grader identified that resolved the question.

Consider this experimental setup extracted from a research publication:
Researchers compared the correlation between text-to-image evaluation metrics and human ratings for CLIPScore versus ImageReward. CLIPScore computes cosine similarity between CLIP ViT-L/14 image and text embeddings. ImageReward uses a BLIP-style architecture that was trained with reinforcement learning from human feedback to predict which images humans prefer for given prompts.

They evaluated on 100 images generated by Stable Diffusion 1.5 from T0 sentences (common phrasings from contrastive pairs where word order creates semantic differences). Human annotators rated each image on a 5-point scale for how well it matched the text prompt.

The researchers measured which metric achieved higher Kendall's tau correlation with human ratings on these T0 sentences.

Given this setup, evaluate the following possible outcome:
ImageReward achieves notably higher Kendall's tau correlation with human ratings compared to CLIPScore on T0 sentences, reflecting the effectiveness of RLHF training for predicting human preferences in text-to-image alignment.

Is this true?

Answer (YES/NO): YES